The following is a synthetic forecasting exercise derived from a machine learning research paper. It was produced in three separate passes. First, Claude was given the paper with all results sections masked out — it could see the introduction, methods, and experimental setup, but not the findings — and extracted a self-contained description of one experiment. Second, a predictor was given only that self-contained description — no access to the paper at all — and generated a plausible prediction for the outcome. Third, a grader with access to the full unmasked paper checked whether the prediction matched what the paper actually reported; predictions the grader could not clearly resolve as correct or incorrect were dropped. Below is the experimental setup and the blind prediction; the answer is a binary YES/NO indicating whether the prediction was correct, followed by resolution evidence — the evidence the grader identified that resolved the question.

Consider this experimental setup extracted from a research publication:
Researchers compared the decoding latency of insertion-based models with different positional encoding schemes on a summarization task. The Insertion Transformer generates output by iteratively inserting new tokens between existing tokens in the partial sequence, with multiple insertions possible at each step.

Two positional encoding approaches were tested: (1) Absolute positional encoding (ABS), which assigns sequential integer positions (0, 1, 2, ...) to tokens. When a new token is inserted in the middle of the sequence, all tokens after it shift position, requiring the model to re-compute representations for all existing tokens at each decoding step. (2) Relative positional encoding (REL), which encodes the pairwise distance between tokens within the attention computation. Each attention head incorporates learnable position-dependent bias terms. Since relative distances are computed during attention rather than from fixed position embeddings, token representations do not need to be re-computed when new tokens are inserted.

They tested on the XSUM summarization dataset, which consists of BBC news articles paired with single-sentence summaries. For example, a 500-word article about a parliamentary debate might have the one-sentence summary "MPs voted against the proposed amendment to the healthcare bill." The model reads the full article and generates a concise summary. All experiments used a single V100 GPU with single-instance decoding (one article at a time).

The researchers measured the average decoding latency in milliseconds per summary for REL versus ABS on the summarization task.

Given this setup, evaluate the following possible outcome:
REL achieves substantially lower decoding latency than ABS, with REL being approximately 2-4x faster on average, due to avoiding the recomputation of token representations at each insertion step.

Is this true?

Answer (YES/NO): NO